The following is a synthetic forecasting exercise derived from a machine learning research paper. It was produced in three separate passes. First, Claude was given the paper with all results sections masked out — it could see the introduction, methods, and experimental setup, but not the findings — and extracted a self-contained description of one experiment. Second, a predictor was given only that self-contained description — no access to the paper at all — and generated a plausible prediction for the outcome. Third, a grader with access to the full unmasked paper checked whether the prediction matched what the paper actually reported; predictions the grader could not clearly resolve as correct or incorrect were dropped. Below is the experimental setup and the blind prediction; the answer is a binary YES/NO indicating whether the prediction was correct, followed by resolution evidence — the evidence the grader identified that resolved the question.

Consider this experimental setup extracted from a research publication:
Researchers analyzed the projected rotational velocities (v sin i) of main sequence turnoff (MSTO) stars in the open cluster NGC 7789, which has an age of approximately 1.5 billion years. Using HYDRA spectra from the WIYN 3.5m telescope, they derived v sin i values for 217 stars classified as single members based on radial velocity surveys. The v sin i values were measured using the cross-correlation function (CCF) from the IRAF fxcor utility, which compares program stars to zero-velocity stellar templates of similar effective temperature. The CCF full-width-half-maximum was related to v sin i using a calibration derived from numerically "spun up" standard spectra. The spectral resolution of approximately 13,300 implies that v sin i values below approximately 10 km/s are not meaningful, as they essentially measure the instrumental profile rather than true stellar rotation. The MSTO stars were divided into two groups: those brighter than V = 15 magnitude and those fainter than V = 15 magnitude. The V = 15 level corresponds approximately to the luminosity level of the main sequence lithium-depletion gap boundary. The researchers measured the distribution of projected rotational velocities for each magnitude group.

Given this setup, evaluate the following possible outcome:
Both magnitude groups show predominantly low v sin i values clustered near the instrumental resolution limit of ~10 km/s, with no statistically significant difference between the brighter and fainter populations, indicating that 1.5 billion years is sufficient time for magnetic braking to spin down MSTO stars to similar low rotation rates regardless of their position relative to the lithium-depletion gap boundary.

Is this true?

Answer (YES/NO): NO